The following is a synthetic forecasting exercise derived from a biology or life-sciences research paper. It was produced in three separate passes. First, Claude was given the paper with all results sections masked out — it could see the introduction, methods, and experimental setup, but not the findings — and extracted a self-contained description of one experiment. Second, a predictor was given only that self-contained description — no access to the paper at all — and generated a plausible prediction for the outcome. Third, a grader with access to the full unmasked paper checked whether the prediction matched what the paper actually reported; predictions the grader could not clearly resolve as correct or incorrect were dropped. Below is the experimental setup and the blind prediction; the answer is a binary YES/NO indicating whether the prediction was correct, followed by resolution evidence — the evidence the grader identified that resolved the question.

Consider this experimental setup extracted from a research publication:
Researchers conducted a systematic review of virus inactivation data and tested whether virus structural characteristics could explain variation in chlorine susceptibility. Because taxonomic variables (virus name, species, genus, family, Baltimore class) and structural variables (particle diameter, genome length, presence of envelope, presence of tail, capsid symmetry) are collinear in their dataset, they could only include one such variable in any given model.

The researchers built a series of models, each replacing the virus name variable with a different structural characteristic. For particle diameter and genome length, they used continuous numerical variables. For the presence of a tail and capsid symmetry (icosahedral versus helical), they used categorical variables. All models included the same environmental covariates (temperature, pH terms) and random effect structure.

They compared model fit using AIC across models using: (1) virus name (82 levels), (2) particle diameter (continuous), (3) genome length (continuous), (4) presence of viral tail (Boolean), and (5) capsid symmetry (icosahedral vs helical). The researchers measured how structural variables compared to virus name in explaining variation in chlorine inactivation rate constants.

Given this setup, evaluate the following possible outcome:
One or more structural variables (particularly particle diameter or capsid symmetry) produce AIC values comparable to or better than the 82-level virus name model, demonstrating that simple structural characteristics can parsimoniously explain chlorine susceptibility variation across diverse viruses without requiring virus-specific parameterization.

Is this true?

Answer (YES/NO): NO